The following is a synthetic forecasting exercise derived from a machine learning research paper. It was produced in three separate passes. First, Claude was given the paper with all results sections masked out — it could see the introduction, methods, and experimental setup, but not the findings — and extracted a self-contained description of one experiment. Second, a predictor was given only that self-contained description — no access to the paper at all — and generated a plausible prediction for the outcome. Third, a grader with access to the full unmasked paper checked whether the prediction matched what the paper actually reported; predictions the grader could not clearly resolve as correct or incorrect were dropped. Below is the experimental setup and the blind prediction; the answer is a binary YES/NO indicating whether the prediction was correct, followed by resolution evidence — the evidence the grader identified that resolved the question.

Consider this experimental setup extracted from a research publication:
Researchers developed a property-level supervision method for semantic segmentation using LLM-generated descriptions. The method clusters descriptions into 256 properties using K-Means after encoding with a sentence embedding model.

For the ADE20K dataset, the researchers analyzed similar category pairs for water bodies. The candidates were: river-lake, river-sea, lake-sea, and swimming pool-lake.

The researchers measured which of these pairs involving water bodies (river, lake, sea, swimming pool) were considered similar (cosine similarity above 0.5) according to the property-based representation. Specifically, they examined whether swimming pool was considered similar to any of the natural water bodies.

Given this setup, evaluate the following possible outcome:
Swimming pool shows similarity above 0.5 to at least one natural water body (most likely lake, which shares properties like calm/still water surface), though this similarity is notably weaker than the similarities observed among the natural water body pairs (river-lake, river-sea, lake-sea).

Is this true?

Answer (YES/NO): NO